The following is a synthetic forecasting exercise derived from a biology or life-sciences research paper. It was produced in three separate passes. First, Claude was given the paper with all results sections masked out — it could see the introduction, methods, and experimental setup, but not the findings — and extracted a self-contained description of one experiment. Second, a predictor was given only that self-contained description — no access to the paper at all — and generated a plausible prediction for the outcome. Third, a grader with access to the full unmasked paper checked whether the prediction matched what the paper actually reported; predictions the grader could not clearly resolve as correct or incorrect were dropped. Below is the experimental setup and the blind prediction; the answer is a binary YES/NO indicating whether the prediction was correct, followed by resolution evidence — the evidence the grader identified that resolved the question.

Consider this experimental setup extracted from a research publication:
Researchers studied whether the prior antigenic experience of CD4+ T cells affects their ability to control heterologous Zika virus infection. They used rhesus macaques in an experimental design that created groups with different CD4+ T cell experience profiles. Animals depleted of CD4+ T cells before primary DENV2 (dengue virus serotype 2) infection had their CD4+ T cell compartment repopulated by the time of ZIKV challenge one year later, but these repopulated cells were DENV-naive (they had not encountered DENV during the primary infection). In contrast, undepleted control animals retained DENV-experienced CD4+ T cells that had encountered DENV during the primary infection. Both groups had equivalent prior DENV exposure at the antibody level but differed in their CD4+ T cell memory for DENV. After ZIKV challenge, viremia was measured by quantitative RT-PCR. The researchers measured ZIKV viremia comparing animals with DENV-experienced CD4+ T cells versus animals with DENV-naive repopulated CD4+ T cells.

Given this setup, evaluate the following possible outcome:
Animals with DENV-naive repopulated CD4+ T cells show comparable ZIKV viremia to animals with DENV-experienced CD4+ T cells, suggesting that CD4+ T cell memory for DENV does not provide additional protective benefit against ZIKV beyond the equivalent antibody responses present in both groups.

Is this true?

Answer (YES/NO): NO